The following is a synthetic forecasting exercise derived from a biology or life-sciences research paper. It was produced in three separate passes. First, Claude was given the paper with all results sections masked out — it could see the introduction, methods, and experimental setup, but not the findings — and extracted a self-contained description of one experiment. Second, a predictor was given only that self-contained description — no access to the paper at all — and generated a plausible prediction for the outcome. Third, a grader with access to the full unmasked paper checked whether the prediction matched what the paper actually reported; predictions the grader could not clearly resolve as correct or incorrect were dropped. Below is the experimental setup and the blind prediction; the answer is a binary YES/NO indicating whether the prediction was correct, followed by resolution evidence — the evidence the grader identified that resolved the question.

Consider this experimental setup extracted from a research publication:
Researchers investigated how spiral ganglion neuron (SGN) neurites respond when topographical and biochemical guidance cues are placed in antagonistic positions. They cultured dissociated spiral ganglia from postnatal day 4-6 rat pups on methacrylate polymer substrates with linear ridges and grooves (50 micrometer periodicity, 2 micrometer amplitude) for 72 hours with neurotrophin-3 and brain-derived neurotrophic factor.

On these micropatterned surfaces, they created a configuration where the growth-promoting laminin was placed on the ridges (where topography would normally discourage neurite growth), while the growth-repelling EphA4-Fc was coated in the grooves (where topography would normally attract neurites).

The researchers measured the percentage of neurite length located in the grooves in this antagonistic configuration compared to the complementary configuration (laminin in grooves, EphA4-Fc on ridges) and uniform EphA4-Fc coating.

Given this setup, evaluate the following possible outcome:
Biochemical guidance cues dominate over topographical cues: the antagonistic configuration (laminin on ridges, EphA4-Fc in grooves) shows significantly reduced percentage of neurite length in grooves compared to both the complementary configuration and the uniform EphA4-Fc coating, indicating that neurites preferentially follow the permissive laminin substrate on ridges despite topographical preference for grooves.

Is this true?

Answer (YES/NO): NO